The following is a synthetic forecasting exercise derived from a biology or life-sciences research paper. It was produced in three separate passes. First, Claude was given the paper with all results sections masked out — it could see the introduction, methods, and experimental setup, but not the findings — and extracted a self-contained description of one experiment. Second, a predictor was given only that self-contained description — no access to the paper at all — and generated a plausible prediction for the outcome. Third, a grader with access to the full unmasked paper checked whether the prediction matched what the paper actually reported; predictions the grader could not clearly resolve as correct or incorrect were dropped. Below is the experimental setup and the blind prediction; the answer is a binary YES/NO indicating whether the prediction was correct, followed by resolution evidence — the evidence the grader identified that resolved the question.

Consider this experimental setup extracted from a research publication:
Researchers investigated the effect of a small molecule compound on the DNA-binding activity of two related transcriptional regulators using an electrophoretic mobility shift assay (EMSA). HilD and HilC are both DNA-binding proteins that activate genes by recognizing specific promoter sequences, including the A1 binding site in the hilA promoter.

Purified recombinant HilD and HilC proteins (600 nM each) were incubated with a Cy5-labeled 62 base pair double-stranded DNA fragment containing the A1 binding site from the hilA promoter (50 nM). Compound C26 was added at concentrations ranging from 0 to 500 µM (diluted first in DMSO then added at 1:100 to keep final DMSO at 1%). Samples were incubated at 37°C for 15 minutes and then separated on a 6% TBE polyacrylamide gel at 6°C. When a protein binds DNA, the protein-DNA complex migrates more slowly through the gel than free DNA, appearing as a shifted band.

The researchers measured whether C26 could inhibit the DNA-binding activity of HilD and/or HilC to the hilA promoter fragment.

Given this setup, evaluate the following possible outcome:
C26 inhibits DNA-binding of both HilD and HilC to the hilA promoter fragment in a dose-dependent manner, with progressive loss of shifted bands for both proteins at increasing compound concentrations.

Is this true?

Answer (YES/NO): NO